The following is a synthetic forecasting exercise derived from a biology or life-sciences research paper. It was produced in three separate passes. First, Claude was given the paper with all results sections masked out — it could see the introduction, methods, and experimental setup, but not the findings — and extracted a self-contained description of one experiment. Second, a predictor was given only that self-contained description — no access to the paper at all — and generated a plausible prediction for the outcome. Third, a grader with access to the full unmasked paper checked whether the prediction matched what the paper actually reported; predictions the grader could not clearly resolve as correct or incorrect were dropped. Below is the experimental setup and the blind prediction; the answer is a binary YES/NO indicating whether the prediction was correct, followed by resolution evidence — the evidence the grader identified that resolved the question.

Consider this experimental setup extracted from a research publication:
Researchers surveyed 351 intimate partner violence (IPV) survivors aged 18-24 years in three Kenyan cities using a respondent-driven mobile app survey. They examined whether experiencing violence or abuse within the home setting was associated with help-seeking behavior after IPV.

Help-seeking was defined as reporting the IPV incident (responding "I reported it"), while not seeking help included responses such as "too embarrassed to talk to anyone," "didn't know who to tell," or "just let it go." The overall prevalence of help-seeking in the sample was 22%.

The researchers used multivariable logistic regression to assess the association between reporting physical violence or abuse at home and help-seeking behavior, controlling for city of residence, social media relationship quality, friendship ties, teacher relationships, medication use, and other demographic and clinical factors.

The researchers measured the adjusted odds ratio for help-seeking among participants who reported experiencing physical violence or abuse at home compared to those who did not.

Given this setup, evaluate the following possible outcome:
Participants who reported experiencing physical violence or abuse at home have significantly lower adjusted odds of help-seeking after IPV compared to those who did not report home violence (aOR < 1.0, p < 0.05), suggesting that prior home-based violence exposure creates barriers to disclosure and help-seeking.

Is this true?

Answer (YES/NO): NO